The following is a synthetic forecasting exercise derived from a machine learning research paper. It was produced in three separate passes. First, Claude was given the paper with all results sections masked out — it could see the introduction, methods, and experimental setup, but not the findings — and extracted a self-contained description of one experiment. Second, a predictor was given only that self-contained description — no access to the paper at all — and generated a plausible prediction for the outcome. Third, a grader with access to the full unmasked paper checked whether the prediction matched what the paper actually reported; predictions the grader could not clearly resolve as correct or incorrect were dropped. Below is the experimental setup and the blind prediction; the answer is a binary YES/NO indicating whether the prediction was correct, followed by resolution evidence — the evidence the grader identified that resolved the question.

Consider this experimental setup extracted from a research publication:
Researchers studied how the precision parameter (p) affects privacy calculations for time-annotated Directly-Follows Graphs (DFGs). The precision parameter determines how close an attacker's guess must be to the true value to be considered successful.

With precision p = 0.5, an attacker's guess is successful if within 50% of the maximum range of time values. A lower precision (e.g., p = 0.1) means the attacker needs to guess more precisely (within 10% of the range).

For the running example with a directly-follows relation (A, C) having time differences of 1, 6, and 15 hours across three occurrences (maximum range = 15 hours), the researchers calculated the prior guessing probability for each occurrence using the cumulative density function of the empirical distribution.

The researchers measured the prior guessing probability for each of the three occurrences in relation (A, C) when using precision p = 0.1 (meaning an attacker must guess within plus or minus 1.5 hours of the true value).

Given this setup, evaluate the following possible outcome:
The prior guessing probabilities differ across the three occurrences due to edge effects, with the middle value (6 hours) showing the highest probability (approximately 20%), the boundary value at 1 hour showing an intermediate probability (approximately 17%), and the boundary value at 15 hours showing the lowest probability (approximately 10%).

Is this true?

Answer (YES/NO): NO